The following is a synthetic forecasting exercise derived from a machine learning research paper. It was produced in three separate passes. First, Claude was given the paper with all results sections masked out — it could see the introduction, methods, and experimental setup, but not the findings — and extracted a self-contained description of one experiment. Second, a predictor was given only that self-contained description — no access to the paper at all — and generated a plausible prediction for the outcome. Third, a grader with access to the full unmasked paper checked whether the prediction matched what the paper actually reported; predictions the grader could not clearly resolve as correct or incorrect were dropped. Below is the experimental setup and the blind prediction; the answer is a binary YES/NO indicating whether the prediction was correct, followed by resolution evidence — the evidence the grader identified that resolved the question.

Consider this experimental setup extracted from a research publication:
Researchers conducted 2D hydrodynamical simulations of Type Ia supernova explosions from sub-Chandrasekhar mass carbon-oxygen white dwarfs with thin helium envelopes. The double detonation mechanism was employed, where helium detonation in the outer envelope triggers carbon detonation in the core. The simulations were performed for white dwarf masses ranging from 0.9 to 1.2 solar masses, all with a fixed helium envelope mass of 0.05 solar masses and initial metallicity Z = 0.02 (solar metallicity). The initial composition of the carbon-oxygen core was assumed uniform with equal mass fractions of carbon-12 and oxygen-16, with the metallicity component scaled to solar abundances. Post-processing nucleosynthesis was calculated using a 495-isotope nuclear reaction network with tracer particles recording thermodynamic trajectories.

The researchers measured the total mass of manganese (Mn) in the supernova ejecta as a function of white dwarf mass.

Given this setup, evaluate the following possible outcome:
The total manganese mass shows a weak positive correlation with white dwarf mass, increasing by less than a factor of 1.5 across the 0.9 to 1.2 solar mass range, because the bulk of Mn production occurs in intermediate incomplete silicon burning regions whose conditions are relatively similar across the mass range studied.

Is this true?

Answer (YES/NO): NO